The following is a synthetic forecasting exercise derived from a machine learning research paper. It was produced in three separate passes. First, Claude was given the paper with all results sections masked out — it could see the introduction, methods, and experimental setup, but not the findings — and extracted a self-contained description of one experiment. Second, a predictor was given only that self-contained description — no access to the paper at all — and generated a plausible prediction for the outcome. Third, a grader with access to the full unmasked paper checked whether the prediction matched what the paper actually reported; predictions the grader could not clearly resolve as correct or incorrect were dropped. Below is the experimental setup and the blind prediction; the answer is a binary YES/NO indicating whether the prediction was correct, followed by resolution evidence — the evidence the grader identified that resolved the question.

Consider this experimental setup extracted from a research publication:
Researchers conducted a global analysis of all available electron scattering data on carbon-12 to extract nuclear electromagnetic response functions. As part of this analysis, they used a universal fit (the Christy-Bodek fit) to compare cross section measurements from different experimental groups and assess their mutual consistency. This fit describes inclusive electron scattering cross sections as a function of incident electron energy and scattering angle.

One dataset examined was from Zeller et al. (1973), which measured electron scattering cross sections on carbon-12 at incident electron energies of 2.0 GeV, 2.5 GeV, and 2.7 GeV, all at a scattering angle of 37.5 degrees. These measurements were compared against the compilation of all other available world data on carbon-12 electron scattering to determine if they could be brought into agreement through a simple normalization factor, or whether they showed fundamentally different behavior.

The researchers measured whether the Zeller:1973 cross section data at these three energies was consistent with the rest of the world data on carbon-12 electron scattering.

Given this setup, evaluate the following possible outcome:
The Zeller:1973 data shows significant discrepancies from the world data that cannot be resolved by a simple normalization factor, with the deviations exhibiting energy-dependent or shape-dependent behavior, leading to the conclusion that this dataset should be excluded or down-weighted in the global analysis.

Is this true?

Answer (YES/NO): YES